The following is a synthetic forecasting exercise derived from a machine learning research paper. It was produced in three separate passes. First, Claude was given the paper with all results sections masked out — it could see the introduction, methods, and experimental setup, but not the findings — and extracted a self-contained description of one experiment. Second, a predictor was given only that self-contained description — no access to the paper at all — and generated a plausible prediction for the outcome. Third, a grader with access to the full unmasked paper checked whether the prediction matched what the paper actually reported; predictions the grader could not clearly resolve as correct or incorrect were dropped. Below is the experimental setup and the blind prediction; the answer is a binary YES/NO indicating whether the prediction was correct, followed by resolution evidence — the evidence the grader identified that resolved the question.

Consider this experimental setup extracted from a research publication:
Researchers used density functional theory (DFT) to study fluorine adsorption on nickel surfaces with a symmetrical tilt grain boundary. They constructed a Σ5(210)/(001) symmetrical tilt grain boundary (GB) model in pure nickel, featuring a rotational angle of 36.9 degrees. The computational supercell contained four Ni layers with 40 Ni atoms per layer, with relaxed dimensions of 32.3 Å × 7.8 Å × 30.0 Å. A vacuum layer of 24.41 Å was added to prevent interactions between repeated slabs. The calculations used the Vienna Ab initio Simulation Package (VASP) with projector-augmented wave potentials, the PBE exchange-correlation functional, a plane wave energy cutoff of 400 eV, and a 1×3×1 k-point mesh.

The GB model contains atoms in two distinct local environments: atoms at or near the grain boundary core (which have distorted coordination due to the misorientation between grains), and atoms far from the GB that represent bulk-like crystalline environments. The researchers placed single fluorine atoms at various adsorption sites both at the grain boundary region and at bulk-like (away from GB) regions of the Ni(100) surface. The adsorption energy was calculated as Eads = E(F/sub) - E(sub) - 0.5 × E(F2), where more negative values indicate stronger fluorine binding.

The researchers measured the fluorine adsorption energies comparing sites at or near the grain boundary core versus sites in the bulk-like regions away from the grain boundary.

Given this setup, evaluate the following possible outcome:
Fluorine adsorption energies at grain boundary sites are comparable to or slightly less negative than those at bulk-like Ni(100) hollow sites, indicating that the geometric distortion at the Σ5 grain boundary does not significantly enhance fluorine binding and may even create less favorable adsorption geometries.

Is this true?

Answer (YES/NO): NO